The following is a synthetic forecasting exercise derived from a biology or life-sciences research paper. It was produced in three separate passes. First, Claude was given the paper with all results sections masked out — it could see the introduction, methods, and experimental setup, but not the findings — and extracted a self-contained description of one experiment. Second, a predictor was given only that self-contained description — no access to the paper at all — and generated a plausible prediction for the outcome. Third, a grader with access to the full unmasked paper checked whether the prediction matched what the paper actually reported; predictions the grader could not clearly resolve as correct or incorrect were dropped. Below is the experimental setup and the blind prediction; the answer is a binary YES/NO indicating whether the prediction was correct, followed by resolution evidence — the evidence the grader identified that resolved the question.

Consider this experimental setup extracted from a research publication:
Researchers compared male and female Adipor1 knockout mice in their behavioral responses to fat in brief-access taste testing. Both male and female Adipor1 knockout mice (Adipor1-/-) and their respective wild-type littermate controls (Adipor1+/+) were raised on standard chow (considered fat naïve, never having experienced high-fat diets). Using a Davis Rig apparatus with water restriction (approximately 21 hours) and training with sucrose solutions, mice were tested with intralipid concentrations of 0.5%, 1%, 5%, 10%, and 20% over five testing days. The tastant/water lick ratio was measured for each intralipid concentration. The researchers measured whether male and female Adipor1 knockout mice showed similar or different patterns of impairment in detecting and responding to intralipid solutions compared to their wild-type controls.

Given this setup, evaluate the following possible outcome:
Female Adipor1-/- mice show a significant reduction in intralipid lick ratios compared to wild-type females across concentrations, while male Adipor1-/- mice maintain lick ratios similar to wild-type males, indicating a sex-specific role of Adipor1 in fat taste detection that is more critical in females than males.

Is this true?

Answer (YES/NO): NO